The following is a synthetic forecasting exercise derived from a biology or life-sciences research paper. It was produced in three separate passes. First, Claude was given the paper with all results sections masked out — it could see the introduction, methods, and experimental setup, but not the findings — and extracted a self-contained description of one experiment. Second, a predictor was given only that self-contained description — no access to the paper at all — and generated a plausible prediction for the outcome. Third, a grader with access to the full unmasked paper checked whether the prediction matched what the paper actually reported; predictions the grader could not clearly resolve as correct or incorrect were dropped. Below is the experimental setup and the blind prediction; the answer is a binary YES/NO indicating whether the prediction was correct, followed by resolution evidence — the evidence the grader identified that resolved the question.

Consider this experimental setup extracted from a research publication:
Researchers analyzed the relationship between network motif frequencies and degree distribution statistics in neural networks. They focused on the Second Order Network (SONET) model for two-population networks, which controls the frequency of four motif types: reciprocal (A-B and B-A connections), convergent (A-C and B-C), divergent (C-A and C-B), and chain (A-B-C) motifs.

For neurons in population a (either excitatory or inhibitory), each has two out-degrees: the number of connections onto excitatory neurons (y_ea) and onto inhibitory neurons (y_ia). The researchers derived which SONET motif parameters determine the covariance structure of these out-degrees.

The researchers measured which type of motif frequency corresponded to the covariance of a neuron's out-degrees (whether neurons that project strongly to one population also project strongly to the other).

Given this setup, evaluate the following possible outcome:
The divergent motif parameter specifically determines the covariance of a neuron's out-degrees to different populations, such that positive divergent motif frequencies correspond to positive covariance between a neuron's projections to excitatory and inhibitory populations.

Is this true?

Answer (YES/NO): YES